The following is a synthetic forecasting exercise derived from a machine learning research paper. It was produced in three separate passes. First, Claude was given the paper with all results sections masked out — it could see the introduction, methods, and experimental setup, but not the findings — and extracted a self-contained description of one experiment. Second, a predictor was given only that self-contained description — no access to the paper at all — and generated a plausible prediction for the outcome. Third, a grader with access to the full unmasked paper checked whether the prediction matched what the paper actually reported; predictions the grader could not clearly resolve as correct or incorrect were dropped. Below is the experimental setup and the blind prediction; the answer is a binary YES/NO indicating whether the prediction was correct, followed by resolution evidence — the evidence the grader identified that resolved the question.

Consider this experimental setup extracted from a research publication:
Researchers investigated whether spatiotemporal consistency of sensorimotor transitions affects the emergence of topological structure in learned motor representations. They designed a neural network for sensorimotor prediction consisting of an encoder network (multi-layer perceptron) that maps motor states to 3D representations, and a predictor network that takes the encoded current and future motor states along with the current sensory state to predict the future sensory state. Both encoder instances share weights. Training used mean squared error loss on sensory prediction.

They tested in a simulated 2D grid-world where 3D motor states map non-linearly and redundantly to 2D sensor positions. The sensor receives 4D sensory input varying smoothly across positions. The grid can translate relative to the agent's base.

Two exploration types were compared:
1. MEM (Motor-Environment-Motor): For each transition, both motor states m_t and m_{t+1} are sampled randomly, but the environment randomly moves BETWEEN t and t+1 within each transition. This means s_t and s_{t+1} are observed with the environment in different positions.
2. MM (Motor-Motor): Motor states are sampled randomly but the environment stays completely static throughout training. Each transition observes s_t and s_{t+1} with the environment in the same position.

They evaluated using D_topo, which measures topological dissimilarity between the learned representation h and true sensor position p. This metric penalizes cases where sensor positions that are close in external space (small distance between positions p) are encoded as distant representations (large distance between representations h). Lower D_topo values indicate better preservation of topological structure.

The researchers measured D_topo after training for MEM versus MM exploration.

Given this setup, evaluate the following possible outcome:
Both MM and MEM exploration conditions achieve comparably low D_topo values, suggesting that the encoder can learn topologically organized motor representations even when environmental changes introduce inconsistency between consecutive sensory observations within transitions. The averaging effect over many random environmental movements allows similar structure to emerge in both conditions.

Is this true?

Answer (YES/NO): NO